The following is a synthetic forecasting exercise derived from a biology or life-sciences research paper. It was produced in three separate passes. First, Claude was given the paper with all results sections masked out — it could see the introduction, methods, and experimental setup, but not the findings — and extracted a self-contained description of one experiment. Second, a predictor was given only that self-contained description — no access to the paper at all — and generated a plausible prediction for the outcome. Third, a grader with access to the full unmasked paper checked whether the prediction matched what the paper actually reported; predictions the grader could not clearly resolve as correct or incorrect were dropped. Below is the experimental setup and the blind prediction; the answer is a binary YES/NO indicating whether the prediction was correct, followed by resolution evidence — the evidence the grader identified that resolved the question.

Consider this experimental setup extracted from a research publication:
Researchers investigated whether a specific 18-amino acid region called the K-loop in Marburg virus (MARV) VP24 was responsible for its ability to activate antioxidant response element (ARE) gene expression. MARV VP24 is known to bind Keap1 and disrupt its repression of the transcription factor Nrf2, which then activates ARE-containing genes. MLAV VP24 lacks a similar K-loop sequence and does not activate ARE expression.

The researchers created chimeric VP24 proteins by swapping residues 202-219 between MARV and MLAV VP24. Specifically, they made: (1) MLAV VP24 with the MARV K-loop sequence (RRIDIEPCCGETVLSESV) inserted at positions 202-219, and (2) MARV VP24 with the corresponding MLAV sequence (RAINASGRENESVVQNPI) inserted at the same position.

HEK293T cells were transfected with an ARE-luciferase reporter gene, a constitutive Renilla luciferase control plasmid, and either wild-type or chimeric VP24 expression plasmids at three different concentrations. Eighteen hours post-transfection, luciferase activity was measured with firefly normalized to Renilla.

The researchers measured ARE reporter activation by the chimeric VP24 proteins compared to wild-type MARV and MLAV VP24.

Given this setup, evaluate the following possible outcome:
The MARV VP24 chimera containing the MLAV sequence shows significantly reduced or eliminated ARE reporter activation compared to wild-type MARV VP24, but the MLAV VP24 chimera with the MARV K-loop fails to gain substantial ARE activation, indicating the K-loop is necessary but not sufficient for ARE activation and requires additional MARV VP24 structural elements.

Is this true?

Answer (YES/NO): NO